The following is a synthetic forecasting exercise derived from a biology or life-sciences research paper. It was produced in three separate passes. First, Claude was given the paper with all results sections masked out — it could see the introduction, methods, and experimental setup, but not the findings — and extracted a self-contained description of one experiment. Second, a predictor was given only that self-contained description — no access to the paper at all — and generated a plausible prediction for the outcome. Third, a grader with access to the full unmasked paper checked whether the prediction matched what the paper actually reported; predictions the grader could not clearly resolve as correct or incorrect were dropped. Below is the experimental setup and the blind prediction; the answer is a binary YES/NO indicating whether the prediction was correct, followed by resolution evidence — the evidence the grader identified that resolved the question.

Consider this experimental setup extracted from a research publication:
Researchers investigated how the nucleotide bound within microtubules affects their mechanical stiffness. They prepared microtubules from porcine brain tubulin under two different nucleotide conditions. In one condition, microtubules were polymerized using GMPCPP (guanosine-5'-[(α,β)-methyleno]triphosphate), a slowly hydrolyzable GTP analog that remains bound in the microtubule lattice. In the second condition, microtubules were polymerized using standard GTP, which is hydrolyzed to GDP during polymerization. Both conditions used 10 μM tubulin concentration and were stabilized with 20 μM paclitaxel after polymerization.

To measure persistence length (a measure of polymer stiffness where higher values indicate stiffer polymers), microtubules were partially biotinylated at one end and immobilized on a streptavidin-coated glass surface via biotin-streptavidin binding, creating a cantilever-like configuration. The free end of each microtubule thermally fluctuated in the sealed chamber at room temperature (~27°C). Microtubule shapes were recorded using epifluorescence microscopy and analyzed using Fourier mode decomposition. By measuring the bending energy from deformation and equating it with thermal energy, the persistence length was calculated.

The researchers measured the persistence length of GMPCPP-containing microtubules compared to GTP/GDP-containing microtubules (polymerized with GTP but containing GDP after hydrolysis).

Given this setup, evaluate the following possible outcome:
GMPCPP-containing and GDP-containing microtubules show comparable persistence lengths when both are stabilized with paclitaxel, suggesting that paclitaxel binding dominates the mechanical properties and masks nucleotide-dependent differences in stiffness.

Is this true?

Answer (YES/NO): NO